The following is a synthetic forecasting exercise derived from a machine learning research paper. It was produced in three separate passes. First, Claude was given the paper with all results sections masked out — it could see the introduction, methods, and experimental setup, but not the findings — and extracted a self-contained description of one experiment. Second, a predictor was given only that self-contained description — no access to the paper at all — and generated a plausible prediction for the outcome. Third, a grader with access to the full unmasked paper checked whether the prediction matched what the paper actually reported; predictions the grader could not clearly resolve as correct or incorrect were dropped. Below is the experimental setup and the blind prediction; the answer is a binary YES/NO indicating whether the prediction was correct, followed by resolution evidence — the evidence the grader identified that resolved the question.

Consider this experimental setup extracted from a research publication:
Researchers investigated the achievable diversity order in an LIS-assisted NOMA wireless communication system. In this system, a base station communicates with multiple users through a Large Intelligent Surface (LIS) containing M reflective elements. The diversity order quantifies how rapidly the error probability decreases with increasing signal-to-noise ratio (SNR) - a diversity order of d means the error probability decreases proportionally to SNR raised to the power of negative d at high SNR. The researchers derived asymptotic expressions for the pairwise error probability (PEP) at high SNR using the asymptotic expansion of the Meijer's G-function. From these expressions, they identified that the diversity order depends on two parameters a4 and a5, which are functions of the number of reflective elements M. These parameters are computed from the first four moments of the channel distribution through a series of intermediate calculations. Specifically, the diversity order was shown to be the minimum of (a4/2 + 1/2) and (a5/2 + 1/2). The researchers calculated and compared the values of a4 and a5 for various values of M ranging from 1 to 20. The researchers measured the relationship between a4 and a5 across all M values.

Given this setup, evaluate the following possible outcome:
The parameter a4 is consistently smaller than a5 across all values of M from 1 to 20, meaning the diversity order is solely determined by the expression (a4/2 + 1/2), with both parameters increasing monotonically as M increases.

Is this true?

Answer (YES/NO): NO